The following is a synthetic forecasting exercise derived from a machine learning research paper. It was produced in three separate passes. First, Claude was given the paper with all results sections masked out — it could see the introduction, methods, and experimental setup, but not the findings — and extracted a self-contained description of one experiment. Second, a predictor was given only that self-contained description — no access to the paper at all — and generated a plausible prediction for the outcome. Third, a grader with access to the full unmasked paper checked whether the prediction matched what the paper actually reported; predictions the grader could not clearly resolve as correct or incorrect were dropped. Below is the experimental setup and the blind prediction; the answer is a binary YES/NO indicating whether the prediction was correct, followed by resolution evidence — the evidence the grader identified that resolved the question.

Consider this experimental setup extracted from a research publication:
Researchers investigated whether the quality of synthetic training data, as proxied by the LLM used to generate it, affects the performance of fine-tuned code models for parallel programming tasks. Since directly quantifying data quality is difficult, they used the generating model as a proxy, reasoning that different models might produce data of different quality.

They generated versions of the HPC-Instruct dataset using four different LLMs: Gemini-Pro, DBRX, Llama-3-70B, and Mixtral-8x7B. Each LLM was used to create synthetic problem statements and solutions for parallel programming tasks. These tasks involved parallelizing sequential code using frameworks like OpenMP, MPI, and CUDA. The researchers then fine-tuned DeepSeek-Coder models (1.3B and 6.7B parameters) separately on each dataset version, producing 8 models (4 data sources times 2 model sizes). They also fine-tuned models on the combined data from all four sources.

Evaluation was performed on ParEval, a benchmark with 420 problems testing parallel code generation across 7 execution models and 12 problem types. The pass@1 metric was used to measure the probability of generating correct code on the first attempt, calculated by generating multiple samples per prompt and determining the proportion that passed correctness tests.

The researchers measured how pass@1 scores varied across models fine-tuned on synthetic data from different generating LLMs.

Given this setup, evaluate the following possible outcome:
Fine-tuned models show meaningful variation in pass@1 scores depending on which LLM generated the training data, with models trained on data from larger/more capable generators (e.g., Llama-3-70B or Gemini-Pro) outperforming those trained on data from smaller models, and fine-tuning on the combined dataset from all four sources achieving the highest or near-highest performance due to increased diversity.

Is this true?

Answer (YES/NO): NO